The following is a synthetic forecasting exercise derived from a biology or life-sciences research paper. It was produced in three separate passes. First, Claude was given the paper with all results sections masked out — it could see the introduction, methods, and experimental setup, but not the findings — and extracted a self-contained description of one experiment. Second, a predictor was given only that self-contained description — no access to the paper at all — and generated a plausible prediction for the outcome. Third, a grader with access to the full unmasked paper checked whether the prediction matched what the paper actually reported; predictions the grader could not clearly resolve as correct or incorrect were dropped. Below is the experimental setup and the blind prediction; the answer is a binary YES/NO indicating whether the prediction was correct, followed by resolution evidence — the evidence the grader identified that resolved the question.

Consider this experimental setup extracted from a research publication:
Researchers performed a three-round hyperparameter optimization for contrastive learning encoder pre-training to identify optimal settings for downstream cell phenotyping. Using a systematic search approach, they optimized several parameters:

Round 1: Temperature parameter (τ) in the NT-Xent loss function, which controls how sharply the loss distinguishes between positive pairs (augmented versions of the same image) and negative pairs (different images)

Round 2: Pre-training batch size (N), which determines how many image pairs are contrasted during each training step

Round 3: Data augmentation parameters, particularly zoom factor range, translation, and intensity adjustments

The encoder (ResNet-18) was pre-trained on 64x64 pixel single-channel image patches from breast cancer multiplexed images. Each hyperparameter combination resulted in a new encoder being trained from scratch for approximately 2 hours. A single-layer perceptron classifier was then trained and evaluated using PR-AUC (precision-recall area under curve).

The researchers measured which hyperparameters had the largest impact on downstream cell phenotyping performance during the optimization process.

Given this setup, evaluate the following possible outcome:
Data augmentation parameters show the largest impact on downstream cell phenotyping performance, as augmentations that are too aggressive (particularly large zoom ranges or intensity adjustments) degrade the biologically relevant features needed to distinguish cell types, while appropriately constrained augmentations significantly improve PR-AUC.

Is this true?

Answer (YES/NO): NO